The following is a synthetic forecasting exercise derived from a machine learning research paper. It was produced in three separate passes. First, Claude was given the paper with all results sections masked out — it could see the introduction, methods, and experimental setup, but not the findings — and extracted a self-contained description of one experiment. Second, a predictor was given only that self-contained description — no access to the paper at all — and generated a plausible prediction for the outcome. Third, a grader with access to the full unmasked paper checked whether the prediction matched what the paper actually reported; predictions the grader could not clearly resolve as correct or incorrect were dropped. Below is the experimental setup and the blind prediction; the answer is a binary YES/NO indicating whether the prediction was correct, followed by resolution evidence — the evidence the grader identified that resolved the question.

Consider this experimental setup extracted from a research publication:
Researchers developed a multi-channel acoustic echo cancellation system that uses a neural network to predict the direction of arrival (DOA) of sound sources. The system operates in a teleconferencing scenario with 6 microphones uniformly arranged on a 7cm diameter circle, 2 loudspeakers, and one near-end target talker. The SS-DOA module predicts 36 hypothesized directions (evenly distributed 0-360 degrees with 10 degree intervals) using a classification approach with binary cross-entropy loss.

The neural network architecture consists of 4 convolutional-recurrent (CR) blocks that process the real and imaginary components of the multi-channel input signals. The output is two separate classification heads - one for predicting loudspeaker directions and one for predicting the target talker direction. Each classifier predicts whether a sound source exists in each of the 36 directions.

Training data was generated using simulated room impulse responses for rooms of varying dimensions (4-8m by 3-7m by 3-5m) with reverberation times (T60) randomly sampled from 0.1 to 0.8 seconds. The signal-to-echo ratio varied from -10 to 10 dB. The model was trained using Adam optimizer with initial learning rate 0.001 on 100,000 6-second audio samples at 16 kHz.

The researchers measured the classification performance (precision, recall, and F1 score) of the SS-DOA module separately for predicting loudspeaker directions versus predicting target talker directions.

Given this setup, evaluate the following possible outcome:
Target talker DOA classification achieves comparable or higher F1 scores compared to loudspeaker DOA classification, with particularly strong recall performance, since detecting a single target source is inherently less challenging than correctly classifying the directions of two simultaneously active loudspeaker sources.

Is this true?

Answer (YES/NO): NO